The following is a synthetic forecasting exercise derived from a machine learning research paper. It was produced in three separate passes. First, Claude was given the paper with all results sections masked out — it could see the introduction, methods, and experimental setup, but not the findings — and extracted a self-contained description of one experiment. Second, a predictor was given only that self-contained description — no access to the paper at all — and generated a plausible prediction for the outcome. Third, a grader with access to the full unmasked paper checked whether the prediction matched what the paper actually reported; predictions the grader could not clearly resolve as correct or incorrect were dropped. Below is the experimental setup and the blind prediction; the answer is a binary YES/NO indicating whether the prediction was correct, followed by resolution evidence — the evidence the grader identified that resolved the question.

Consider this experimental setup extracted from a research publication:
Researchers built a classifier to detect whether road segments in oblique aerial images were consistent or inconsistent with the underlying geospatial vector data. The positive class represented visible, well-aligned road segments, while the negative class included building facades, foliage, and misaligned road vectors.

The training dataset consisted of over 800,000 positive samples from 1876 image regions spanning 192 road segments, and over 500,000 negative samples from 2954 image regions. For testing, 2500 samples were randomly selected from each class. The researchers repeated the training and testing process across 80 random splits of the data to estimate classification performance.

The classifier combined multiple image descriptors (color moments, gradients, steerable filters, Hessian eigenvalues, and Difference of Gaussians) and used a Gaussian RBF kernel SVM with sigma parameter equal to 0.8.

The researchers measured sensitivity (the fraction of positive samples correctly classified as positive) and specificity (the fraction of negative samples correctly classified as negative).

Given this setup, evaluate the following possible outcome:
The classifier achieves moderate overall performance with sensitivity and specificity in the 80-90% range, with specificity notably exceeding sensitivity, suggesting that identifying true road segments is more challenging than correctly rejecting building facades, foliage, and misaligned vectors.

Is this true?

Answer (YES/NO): NO